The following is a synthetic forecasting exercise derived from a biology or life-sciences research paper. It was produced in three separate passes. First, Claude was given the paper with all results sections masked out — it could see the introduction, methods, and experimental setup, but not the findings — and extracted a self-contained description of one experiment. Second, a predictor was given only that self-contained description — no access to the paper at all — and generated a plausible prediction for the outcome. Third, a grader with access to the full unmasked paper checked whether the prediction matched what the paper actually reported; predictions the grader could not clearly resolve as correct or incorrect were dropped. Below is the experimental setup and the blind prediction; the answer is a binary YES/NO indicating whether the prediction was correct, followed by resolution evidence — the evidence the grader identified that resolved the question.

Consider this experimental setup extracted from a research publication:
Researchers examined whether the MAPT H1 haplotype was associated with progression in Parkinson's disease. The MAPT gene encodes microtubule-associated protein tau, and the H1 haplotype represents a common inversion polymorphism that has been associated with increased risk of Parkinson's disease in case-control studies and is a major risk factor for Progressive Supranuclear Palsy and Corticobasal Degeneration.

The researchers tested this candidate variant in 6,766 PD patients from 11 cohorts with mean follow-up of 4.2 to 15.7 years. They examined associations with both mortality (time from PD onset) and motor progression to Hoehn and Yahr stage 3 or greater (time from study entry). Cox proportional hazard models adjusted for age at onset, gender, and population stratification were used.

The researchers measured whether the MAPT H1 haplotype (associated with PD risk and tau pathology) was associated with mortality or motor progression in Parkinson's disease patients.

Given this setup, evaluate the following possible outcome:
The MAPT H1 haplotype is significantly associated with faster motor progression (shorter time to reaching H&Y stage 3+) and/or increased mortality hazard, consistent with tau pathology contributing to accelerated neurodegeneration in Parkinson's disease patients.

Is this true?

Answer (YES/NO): NO